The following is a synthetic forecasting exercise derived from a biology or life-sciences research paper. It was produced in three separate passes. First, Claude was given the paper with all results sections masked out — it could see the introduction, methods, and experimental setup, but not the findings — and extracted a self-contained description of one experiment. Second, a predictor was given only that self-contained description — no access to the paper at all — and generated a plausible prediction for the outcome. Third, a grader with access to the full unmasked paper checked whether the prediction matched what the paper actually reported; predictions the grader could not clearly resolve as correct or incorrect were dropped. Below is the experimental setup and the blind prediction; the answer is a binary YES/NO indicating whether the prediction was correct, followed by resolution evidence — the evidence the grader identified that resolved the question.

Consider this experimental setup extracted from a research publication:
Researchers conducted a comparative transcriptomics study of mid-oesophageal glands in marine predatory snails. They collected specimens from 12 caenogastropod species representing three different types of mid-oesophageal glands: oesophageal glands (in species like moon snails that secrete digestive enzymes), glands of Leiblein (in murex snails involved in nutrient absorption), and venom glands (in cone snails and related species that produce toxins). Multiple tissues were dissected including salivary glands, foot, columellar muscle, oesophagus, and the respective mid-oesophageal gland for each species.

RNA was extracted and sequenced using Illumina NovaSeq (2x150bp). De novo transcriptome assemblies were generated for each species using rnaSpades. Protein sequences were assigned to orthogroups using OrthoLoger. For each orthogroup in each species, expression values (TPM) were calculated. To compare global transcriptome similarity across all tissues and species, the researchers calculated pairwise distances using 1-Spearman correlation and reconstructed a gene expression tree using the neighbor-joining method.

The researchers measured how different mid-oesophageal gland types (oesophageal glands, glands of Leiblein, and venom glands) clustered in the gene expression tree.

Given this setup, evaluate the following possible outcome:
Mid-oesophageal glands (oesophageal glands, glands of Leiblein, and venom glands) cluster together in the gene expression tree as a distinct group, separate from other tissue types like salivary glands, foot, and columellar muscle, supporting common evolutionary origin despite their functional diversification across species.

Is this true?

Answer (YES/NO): NO